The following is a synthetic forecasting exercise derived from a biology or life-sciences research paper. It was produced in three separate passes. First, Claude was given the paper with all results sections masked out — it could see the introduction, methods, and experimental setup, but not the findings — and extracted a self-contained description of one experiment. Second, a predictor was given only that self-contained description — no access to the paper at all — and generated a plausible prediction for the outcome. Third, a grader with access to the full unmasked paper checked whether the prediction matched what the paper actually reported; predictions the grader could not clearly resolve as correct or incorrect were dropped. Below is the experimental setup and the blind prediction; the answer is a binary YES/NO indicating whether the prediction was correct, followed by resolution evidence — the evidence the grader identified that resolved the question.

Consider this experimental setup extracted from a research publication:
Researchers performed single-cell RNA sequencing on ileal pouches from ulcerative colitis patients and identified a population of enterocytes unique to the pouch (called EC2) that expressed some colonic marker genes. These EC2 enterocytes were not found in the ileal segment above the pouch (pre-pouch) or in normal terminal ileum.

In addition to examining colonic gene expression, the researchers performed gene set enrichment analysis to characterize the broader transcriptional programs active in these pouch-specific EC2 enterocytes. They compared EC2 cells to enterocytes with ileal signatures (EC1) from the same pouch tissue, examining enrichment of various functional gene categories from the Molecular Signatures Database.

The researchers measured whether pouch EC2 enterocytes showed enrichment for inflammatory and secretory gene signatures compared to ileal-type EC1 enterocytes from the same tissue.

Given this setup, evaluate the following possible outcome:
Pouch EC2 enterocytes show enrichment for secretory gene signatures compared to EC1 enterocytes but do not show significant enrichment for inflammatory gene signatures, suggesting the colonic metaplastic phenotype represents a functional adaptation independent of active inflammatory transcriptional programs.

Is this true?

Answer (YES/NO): NO